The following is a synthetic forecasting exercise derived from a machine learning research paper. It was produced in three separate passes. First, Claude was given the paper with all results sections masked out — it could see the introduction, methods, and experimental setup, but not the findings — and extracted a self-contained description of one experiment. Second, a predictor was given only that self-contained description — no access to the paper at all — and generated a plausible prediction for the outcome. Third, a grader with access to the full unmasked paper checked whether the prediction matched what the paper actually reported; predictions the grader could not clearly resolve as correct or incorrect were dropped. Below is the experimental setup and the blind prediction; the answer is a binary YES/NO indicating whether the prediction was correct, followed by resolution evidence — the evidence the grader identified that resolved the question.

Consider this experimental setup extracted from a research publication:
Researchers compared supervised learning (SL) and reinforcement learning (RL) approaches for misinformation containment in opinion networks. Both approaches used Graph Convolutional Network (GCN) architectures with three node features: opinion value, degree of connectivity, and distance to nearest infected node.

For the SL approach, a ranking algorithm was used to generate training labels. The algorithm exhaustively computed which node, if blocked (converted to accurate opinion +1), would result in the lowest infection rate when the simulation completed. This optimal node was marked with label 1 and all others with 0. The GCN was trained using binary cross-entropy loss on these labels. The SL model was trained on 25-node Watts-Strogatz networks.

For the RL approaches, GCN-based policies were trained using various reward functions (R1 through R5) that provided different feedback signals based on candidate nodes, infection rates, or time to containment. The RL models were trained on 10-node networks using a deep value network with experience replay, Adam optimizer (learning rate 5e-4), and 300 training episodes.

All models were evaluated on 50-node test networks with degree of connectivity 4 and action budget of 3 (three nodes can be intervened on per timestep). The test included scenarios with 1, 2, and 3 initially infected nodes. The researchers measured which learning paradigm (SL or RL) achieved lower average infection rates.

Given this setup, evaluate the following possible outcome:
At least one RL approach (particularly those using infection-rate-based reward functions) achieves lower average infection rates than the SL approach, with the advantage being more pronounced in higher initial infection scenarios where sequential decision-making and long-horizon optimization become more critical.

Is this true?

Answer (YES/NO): YES